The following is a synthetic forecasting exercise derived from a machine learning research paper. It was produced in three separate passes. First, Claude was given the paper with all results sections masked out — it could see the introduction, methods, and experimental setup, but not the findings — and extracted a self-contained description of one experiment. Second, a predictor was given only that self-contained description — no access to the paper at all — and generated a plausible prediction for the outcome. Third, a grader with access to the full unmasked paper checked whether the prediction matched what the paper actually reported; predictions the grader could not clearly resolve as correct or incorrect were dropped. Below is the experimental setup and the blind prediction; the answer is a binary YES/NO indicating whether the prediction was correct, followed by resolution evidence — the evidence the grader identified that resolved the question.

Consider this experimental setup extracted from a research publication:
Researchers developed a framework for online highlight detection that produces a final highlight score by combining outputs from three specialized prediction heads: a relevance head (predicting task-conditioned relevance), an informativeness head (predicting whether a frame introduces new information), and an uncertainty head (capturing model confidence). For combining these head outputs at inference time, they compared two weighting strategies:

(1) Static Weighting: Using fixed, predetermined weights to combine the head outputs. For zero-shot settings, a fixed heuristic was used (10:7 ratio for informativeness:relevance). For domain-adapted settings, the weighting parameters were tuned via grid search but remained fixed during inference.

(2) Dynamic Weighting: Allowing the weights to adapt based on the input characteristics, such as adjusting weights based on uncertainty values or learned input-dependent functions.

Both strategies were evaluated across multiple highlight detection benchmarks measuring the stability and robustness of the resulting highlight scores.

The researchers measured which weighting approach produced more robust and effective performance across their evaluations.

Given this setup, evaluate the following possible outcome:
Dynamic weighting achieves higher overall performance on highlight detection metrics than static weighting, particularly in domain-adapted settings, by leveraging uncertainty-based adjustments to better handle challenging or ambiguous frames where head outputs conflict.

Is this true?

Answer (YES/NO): NO